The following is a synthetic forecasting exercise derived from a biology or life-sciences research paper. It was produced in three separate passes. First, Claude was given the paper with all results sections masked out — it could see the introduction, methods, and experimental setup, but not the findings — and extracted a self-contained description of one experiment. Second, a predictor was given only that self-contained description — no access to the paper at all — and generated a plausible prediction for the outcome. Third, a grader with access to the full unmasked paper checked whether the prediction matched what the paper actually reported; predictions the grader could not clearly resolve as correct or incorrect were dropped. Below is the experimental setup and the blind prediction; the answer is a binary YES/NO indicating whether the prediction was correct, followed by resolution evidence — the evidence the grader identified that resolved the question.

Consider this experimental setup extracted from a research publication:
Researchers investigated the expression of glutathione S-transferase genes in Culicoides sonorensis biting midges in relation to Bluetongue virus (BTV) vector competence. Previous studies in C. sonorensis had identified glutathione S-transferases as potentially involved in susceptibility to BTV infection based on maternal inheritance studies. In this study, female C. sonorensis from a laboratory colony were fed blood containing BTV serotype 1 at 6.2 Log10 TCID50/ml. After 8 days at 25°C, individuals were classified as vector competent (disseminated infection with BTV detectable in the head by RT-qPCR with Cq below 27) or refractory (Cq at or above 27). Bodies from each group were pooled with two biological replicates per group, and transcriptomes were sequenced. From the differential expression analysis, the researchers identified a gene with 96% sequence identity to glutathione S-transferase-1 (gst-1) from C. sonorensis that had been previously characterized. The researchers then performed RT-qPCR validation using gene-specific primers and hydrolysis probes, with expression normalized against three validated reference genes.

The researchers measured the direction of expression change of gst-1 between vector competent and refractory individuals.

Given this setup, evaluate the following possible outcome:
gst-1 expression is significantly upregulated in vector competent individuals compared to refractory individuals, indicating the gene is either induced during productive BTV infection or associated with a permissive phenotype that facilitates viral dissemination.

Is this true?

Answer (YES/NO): NO